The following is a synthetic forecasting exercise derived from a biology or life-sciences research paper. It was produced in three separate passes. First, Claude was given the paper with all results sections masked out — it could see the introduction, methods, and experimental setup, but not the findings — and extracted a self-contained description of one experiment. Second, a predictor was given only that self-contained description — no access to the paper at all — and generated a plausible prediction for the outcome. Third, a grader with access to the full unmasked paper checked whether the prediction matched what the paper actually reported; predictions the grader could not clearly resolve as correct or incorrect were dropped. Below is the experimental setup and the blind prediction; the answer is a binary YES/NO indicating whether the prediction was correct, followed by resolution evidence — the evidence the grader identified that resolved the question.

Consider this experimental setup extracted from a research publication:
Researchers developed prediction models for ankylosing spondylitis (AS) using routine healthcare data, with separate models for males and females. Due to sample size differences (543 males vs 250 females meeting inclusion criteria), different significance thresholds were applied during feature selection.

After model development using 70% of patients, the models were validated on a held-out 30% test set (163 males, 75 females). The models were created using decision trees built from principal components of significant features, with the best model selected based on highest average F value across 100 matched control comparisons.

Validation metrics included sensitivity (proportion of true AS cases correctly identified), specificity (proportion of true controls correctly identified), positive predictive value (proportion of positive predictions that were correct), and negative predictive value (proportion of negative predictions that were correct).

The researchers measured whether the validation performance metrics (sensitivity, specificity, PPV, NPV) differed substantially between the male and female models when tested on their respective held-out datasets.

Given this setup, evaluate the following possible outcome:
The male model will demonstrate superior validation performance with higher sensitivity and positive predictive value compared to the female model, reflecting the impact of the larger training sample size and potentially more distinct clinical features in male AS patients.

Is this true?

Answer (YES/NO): NO